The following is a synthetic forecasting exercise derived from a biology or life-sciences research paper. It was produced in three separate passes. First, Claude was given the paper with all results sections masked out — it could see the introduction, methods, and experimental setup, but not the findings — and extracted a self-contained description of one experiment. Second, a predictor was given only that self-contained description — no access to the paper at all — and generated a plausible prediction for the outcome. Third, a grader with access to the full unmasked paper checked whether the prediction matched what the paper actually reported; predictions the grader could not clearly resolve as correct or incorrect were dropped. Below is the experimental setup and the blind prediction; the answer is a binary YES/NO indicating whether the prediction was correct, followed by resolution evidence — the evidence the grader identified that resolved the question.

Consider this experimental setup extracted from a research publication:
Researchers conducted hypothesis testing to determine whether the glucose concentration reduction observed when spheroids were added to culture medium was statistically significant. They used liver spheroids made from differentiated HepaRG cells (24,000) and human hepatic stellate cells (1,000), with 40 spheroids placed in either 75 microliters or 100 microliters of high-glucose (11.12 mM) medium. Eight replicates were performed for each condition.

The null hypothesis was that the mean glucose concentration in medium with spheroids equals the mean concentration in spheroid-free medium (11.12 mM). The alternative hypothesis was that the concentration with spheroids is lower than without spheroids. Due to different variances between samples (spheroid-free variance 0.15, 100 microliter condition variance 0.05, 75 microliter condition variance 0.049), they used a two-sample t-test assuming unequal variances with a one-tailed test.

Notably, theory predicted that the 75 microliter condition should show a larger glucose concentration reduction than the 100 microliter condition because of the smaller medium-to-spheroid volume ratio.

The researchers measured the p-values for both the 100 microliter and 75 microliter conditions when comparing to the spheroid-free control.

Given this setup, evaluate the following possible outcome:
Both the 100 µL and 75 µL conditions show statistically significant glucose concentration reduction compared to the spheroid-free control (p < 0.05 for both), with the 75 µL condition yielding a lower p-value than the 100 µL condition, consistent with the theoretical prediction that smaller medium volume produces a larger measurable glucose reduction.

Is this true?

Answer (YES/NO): NO